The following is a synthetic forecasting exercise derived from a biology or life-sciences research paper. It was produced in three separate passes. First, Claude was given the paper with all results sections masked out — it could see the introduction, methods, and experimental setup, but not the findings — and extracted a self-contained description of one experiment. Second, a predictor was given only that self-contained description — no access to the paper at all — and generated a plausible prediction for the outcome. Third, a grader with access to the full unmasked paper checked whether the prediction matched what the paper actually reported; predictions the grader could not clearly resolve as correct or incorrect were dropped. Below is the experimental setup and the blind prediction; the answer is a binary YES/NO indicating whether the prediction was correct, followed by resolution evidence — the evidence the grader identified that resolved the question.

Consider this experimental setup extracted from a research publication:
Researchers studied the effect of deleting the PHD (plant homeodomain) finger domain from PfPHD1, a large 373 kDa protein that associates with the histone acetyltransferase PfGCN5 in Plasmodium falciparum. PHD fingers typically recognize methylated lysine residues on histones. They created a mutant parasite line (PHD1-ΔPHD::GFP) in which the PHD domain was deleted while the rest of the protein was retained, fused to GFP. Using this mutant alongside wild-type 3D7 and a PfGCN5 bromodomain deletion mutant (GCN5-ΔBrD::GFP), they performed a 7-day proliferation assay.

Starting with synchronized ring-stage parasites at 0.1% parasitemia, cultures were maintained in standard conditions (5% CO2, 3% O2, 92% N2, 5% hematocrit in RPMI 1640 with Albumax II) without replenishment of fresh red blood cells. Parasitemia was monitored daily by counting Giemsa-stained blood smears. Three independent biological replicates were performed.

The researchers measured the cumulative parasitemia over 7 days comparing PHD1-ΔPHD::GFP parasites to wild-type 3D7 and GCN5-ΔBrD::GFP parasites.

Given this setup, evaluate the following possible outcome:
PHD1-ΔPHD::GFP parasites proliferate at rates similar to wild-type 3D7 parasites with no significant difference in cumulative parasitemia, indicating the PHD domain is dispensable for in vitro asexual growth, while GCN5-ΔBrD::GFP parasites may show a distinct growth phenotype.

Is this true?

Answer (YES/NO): NO